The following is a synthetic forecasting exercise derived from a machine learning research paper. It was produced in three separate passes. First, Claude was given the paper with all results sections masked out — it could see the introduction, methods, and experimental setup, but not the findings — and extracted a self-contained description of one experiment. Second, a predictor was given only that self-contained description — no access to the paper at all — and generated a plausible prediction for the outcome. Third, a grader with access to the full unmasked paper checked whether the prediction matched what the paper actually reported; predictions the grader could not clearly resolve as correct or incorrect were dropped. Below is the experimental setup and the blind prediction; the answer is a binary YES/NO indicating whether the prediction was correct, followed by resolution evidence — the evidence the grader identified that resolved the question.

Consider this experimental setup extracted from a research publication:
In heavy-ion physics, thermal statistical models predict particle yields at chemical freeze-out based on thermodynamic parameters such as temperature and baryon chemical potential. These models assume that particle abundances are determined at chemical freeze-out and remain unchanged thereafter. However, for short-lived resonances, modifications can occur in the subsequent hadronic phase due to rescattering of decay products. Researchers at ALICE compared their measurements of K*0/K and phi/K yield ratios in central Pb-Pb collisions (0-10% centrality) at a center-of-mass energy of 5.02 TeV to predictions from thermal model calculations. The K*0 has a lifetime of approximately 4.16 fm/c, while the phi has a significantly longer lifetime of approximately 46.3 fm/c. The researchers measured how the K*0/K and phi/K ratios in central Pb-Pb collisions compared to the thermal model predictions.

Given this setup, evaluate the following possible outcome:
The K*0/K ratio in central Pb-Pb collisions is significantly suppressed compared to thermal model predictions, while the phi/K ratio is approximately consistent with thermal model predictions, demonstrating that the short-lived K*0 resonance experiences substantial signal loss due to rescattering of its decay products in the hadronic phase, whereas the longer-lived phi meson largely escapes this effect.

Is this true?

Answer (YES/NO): YES